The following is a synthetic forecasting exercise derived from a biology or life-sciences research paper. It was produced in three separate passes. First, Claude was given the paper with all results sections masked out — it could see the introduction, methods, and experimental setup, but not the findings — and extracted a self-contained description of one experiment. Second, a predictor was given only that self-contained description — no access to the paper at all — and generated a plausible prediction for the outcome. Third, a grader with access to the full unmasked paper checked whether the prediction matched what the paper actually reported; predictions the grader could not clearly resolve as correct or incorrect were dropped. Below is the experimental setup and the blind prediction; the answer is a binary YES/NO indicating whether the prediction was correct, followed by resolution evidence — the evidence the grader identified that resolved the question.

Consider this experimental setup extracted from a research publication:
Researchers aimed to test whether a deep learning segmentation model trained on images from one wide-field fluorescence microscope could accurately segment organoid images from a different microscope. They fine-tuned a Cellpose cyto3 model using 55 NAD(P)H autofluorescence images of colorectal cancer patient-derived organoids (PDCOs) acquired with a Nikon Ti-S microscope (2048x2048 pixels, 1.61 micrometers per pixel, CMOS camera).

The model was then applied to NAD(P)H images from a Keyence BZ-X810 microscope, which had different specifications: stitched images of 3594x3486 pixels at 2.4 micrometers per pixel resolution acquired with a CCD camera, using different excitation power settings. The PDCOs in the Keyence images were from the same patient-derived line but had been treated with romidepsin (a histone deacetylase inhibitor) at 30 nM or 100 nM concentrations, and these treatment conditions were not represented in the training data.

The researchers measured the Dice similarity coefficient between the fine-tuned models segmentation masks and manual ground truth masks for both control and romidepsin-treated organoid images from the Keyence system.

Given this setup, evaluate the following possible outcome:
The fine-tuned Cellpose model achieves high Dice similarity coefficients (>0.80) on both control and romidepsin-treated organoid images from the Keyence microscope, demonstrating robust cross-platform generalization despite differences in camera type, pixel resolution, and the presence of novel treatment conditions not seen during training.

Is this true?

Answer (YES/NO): YES